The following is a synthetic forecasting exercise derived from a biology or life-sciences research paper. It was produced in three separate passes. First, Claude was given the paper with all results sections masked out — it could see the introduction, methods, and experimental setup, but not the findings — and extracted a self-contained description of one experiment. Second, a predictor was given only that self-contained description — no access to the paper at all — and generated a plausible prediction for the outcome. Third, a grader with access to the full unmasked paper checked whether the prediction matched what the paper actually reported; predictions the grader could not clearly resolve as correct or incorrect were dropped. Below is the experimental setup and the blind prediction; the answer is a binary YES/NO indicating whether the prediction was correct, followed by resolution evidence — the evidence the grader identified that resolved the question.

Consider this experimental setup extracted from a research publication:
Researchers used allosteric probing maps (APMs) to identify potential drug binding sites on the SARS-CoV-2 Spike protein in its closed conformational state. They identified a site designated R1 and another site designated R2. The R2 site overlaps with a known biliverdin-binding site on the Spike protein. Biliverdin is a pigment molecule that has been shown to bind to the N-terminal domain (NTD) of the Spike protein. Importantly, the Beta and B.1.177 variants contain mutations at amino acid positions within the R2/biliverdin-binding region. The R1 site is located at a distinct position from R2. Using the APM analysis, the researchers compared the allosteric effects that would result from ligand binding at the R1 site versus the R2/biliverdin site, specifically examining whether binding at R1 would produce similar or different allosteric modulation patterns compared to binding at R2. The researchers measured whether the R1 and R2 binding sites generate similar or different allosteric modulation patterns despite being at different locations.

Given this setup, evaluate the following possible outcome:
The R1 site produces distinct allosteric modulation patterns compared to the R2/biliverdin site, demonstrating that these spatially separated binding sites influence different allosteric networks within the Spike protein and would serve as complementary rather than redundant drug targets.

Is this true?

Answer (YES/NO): NO